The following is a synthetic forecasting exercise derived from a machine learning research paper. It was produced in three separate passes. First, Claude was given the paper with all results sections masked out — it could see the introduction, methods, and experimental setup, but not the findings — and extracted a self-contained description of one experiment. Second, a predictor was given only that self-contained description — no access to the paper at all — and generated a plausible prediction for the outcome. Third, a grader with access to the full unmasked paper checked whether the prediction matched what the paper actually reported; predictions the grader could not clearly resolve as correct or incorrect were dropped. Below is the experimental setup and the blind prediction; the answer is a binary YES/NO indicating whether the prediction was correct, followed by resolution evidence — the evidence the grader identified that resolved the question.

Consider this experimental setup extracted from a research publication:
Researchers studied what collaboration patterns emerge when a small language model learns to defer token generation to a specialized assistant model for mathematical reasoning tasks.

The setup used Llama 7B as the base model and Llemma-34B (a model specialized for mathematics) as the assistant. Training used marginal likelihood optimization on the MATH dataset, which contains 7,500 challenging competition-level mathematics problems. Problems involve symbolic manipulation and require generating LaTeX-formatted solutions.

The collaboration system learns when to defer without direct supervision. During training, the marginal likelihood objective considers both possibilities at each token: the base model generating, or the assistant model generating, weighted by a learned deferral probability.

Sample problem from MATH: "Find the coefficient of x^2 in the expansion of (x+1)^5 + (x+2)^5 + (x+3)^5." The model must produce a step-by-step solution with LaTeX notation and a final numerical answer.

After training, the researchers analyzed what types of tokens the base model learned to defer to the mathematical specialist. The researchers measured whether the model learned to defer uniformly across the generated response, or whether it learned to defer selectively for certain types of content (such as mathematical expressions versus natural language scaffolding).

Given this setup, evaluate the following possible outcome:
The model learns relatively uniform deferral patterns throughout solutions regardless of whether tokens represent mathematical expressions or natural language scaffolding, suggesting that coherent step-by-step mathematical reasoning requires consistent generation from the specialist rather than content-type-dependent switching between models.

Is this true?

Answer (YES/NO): NO